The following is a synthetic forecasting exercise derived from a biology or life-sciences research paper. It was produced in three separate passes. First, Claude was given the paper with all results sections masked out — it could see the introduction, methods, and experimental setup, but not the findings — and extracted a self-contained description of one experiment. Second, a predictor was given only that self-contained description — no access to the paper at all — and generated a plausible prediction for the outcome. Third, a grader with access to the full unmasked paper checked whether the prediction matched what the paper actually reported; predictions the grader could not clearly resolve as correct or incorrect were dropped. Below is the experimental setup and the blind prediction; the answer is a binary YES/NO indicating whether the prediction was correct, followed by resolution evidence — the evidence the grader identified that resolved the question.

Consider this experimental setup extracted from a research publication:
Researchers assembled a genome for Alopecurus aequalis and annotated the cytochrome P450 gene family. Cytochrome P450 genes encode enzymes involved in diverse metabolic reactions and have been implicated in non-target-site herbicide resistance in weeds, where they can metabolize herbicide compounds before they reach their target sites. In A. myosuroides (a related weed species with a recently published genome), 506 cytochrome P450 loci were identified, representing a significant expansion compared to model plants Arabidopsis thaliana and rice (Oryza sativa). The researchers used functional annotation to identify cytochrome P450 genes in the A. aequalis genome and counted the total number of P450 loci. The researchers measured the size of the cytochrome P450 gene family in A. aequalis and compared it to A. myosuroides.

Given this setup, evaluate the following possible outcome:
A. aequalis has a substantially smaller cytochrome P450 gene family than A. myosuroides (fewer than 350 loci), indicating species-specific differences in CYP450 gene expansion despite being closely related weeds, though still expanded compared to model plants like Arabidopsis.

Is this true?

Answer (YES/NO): NO